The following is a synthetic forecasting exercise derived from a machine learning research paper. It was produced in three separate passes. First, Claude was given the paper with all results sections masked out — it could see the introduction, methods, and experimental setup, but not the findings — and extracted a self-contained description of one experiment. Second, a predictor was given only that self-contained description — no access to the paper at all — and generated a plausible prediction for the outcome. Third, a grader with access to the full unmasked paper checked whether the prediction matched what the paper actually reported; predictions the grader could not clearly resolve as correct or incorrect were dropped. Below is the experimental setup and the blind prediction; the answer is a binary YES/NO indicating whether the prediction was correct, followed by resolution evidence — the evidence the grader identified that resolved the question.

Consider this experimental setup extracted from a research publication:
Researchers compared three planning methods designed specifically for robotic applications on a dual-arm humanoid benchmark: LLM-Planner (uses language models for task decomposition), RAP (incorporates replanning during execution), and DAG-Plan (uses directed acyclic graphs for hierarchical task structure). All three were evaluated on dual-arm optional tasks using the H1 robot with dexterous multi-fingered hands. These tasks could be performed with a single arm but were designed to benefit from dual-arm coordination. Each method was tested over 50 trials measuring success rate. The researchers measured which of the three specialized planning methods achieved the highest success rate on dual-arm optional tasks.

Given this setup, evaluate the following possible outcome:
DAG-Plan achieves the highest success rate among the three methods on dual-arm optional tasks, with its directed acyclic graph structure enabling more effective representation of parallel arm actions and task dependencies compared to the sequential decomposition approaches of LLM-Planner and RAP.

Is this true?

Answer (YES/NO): YES